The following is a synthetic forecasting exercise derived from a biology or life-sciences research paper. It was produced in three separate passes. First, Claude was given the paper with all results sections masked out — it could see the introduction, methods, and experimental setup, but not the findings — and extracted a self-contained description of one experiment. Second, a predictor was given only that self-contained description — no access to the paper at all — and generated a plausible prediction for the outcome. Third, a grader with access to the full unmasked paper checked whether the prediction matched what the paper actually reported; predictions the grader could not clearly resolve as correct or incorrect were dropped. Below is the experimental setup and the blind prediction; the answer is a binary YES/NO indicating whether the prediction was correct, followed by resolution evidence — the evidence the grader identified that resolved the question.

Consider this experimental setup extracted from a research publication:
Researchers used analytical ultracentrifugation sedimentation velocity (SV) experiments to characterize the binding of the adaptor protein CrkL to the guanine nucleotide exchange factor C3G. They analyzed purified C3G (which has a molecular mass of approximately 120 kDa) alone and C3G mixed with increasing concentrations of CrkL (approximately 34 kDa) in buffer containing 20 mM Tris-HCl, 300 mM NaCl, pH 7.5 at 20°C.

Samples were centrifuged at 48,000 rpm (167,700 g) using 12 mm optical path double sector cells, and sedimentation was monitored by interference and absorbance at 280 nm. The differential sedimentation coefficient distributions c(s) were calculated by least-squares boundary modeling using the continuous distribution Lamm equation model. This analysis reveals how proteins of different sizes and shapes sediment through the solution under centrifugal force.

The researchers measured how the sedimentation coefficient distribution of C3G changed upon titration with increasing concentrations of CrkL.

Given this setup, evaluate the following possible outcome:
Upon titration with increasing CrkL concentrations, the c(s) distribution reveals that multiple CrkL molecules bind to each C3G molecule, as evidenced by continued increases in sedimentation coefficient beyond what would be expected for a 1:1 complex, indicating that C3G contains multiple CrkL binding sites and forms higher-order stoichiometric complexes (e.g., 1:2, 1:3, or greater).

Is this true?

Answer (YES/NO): YES